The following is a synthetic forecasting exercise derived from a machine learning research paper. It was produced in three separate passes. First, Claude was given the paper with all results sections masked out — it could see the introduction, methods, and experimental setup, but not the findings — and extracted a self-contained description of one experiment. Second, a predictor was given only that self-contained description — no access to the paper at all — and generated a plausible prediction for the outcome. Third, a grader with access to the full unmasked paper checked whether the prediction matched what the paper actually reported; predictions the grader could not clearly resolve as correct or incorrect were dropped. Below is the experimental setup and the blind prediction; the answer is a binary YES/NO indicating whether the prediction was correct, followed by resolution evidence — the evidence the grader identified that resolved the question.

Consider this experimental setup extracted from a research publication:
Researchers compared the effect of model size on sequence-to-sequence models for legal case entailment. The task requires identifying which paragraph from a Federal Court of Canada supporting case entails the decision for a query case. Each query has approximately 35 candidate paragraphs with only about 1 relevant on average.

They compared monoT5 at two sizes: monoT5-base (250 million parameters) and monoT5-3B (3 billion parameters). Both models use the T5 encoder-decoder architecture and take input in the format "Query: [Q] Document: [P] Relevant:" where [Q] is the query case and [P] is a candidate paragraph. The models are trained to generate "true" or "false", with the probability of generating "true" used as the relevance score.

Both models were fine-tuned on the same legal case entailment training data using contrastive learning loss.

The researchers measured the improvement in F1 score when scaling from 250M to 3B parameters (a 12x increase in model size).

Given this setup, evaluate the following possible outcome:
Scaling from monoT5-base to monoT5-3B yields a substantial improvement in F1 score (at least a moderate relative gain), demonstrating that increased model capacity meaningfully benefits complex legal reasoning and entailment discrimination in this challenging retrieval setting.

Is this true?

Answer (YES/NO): YES